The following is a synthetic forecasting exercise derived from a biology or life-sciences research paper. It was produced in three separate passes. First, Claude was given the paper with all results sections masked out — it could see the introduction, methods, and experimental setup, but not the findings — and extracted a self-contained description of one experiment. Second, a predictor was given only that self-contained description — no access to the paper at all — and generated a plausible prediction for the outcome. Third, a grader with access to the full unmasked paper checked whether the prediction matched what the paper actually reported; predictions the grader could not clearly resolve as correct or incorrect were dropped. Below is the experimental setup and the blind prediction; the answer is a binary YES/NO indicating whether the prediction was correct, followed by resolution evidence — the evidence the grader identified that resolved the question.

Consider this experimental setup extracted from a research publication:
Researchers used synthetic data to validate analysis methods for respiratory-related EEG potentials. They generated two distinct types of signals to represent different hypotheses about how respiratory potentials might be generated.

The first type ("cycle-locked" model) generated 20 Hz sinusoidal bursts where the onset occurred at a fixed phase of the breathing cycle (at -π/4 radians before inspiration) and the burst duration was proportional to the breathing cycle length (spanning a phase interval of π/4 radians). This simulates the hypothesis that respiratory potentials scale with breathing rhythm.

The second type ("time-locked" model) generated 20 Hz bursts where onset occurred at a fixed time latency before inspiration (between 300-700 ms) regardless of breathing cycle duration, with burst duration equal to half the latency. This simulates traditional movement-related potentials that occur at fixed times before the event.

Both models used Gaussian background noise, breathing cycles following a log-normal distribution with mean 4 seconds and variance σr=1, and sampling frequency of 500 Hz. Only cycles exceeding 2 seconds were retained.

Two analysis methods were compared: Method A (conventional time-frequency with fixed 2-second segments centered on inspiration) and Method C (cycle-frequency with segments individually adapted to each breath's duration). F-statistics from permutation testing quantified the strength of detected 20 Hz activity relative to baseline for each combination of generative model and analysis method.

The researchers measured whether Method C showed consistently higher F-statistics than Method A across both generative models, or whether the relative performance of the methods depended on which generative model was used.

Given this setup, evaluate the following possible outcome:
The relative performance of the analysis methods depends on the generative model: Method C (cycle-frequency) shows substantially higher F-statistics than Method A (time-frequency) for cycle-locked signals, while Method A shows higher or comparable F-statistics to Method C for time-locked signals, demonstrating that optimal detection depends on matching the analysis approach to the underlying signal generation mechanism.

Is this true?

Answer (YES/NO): YES